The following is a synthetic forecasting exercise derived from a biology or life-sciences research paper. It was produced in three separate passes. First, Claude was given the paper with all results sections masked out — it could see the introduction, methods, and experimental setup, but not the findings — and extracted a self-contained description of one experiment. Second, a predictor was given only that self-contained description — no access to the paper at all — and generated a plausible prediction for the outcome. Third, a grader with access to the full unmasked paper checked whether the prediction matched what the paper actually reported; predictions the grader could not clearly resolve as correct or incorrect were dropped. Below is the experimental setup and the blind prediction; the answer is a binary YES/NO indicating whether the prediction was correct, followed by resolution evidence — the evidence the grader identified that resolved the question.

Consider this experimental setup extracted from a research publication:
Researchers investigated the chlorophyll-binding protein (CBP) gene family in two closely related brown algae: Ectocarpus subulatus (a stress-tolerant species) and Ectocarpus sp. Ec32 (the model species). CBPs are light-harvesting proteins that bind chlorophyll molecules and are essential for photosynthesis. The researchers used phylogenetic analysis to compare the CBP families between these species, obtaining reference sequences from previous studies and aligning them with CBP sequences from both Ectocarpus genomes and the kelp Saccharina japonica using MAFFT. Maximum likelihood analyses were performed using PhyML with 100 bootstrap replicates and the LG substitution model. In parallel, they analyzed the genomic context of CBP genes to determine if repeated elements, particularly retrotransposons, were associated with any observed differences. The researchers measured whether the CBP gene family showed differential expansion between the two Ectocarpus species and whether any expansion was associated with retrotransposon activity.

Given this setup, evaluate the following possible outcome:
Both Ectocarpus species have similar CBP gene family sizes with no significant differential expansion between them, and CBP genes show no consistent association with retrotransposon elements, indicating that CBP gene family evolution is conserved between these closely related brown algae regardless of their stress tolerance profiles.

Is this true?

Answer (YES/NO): NO